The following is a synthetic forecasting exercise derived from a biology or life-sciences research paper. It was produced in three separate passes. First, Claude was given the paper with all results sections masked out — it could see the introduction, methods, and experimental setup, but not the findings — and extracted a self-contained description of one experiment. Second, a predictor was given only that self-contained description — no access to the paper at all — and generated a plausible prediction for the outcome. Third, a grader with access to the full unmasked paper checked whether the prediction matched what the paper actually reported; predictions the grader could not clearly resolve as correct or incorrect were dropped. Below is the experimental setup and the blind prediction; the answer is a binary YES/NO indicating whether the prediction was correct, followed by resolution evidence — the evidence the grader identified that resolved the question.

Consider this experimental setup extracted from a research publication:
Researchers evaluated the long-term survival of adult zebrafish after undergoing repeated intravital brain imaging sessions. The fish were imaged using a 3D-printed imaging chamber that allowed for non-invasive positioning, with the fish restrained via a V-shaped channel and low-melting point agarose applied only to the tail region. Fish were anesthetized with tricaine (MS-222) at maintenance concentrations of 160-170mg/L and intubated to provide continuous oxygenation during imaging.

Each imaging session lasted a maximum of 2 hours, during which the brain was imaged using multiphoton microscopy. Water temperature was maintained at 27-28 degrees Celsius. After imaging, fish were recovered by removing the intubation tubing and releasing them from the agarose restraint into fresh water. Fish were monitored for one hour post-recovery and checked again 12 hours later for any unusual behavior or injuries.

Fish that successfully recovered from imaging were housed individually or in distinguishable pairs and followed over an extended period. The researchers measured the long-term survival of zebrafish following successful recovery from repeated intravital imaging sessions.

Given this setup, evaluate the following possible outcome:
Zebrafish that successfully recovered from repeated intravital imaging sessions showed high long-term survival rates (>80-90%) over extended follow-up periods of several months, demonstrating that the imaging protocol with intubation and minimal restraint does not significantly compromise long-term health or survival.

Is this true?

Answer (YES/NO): YES